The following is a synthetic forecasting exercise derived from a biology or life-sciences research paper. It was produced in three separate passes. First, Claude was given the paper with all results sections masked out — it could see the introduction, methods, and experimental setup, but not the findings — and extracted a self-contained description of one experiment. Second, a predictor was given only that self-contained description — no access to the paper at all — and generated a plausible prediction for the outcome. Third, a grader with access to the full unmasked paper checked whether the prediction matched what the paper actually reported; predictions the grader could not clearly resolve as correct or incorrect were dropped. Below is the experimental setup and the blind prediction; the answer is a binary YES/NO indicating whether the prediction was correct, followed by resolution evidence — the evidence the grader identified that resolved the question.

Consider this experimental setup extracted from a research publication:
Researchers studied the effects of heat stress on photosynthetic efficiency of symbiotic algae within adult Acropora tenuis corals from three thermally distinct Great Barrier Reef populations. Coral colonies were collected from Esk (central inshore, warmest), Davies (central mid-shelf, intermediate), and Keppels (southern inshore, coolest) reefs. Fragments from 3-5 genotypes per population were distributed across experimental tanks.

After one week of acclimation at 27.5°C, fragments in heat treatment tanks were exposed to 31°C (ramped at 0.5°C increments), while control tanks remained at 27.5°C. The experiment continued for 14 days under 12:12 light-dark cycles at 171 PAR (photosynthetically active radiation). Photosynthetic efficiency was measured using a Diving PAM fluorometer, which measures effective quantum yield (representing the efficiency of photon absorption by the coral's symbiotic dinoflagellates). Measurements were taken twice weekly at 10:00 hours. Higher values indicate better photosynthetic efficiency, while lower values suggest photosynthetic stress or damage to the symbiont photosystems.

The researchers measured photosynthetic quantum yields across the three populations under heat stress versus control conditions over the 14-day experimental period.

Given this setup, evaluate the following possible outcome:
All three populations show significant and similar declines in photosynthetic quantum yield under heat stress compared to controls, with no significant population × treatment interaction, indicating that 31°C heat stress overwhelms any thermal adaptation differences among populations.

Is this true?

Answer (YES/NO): NO